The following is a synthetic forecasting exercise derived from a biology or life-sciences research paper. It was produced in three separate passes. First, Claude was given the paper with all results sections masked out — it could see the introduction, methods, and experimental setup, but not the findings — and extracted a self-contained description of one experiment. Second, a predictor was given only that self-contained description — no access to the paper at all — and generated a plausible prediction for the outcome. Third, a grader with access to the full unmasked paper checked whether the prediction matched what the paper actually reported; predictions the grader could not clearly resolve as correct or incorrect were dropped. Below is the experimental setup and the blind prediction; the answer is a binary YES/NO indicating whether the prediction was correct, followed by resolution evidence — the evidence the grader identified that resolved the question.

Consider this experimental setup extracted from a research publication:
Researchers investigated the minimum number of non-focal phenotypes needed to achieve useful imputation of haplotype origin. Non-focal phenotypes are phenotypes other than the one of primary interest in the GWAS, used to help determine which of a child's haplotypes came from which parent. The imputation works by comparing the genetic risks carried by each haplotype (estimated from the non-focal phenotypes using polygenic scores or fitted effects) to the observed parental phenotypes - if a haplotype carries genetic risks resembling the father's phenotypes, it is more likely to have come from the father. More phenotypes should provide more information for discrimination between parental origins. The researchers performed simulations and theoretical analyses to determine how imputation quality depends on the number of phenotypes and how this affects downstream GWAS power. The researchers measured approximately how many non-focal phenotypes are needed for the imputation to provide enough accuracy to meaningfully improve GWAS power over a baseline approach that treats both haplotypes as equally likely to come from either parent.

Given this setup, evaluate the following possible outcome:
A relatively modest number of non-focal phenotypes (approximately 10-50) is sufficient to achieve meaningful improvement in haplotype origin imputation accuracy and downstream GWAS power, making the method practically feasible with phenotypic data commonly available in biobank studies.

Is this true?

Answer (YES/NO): NO